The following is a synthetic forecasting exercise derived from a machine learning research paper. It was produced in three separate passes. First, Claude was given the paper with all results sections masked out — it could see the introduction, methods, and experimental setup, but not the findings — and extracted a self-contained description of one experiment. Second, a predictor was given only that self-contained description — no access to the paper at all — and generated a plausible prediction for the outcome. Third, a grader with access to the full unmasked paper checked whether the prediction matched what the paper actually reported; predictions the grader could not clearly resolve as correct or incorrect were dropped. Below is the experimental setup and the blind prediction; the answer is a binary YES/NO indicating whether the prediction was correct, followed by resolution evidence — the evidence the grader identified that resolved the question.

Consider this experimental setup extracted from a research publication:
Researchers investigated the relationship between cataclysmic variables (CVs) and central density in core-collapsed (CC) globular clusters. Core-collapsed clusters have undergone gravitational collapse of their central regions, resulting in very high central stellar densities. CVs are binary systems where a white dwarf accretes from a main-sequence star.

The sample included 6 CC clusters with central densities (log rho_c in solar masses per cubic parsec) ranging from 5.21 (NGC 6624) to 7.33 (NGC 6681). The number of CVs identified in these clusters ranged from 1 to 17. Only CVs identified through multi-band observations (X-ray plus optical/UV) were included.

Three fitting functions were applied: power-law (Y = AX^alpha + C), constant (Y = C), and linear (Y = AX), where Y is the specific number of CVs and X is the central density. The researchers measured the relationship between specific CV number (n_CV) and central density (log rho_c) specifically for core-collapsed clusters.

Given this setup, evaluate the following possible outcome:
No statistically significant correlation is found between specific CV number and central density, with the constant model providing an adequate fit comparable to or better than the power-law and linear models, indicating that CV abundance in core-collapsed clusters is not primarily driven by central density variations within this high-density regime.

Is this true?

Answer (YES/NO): NO